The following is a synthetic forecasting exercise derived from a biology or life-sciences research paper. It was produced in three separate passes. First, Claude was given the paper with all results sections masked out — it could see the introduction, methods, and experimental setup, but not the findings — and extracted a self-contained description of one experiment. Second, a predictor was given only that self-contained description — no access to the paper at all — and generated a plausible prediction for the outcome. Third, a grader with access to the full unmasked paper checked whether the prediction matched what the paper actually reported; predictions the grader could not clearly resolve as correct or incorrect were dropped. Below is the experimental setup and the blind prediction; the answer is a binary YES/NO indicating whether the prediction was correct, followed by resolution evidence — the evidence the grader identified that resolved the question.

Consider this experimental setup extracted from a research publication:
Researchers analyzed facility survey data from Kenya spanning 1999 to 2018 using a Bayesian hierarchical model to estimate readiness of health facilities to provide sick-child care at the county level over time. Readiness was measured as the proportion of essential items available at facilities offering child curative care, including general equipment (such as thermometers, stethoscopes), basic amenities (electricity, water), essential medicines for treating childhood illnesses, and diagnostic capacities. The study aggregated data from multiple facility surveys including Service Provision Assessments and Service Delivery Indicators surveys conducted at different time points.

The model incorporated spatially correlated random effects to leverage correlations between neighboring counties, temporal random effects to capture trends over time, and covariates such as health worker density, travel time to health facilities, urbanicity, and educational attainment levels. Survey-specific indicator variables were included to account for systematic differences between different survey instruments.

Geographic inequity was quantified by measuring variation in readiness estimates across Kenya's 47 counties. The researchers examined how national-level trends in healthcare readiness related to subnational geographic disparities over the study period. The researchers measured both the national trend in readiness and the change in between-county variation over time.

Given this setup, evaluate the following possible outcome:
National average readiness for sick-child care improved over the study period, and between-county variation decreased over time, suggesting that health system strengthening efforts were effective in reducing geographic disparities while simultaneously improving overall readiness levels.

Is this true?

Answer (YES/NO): NO